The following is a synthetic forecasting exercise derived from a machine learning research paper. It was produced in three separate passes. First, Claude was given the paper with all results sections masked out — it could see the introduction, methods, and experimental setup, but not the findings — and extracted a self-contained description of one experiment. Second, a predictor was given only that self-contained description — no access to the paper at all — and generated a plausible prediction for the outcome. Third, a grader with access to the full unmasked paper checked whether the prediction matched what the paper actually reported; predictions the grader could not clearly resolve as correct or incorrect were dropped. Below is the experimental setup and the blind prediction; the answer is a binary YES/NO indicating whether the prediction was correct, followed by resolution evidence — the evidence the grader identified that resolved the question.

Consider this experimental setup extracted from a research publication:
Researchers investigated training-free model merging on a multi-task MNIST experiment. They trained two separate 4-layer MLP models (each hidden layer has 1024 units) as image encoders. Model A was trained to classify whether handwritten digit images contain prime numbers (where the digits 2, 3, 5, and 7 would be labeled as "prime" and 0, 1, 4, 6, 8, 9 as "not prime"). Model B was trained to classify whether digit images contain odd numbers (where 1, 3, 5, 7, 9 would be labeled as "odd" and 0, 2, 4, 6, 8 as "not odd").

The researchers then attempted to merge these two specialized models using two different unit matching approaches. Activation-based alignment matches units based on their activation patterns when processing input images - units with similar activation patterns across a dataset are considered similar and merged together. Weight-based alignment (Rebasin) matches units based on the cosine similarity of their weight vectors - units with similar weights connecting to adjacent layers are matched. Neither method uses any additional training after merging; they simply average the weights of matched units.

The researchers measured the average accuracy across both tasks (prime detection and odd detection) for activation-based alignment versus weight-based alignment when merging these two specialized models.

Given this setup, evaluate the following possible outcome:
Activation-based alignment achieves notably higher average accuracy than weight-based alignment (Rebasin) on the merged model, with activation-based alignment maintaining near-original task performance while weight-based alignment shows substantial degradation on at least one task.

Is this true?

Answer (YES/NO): YES